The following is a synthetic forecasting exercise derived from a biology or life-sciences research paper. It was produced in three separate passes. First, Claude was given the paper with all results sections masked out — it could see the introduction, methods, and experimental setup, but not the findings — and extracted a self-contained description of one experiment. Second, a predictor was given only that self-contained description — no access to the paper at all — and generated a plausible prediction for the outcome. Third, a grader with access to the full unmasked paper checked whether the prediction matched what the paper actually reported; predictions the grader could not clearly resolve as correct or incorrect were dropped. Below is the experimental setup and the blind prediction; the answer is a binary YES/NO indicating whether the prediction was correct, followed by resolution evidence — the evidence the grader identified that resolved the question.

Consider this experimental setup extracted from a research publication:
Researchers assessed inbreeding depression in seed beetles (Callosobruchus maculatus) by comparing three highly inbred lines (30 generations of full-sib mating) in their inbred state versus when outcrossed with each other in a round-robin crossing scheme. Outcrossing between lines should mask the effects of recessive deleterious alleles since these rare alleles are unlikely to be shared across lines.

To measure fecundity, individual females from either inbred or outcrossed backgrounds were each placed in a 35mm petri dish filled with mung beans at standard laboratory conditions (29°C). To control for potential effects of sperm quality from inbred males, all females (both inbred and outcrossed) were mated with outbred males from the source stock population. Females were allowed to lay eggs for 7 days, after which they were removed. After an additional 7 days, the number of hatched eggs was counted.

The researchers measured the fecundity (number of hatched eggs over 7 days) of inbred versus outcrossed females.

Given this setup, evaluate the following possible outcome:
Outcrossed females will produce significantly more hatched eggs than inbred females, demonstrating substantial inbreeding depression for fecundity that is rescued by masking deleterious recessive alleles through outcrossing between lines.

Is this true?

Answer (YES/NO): YES